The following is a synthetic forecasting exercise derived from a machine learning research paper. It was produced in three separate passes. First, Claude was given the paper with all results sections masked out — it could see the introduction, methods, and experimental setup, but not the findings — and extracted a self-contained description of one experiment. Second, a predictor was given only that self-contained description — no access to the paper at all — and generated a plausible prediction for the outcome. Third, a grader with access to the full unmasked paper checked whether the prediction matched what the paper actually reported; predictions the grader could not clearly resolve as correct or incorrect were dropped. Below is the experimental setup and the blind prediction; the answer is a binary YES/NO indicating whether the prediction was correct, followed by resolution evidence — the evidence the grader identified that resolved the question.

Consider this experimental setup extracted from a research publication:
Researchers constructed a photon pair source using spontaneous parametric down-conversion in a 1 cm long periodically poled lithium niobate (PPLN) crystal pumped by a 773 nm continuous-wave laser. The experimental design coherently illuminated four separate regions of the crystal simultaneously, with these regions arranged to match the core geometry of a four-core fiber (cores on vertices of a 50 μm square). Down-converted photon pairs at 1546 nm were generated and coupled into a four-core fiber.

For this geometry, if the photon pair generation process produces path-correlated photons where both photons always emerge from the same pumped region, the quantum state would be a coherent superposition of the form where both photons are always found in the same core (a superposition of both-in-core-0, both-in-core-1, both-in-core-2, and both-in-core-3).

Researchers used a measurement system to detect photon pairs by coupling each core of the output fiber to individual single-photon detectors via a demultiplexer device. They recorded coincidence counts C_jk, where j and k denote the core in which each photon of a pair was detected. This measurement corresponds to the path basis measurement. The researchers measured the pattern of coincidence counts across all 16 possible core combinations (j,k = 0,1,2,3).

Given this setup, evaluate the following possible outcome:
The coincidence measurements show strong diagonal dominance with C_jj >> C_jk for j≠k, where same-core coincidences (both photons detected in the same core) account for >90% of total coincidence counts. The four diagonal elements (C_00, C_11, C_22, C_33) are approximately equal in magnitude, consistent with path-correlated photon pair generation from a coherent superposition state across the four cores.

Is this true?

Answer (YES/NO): YES